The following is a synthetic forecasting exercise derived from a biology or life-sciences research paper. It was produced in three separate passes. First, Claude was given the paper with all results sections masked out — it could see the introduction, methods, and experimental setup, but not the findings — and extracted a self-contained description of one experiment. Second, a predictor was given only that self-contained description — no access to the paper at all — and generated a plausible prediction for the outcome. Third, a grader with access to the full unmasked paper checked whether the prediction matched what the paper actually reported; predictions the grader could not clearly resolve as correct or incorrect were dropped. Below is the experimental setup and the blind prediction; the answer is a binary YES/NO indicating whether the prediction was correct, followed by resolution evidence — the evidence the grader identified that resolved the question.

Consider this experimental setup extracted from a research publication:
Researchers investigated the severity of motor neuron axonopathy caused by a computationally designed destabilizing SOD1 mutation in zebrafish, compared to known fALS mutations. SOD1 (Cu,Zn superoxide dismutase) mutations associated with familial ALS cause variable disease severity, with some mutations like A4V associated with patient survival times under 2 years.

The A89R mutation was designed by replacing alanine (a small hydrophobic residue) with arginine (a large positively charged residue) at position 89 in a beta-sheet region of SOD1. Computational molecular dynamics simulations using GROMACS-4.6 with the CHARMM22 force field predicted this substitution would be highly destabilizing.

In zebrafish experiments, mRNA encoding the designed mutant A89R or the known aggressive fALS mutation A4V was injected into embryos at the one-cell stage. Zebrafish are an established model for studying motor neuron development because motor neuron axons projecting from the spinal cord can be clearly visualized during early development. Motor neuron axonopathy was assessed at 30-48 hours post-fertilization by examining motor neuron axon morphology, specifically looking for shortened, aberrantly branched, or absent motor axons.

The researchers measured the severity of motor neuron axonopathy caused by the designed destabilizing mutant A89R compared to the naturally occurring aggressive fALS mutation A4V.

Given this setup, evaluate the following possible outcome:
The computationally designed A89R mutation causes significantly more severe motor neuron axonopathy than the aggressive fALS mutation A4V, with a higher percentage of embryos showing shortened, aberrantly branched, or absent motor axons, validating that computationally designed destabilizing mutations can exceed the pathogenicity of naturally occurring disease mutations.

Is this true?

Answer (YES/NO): YES